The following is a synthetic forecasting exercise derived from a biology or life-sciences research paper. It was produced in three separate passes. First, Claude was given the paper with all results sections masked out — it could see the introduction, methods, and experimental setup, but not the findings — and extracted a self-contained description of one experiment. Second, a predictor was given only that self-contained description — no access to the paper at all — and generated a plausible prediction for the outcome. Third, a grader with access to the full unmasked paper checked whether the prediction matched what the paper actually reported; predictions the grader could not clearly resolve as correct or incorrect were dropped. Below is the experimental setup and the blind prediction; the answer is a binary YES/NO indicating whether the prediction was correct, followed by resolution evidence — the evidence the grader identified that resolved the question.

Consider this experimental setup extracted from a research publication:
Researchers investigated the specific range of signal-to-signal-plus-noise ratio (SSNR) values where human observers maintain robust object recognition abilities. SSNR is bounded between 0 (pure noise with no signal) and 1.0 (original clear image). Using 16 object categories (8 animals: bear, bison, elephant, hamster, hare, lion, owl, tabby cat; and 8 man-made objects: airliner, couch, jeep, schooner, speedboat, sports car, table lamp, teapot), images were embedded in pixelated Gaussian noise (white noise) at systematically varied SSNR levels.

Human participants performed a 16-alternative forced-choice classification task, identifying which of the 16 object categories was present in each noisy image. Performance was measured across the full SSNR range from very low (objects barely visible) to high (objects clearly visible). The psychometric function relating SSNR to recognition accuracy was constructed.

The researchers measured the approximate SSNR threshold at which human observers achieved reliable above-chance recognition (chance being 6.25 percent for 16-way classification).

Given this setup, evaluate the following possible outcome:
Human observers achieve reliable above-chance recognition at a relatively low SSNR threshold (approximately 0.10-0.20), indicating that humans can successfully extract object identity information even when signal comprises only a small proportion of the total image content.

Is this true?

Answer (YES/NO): NO